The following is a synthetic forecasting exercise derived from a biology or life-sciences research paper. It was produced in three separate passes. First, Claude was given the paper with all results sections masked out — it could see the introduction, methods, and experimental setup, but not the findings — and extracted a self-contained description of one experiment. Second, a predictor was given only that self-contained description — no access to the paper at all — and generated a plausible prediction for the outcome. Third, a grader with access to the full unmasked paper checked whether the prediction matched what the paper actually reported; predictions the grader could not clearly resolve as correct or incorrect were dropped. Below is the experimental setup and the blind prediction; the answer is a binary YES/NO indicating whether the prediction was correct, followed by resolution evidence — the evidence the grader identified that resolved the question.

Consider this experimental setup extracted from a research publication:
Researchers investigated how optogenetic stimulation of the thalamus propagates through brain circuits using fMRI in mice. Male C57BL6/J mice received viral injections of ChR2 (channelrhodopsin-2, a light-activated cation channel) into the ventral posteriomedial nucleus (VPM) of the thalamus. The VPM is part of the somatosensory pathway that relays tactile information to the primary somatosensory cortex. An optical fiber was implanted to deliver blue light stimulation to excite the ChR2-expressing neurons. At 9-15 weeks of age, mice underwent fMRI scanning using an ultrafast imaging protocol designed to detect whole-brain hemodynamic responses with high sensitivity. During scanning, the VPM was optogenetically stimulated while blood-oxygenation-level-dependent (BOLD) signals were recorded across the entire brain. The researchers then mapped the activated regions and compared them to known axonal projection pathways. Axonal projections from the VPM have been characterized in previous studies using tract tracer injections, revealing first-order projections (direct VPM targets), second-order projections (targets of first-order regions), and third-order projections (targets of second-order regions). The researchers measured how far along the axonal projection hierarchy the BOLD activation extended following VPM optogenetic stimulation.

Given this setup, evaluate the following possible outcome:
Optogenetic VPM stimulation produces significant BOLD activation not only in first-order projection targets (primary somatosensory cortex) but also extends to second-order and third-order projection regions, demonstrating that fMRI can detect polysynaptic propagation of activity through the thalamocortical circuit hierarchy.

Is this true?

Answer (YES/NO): YES